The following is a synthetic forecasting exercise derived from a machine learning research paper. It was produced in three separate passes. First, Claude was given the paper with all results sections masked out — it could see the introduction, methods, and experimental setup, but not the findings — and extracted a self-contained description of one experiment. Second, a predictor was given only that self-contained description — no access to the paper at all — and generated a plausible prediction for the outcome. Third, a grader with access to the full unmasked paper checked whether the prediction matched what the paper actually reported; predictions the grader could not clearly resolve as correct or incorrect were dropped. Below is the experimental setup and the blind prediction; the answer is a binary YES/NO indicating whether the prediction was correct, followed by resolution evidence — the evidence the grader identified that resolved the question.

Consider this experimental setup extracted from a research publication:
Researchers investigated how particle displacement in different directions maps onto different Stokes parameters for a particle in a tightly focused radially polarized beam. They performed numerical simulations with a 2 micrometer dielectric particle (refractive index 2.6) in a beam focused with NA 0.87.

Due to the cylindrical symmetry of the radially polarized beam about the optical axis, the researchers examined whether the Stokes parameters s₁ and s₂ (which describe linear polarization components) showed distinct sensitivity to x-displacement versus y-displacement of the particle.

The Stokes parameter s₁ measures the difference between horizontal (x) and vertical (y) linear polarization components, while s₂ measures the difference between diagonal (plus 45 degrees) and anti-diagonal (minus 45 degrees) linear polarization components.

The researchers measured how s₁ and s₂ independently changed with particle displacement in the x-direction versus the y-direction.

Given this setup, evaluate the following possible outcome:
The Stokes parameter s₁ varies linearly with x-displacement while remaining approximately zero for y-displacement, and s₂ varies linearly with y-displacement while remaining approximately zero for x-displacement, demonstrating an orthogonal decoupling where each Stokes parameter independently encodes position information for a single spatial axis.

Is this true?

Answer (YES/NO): NO